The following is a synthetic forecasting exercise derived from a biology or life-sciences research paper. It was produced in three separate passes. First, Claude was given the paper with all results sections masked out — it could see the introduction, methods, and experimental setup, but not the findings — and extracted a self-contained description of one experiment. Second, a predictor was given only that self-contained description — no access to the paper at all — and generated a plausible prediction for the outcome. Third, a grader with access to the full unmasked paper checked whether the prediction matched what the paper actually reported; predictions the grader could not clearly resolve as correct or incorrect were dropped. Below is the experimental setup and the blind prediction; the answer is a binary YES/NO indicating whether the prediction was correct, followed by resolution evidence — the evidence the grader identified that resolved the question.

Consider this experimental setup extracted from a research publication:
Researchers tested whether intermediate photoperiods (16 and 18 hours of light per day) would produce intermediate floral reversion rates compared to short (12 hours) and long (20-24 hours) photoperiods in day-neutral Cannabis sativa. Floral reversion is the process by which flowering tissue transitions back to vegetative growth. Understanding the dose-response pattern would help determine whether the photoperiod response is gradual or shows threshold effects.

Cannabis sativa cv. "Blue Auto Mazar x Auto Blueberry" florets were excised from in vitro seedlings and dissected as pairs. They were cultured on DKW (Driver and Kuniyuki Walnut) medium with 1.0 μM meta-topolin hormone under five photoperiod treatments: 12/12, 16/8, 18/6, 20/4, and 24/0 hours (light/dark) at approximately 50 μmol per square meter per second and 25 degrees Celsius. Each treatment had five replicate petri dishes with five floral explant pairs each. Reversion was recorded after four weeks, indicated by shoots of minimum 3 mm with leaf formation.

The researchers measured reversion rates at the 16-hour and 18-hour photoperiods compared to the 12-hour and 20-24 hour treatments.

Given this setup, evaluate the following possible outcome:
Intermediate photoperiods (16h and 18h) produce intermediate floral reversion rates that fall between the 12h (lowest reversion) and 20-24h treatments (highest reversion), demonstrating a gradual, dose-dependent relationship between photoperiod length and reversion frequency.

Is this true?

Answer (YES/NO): NO